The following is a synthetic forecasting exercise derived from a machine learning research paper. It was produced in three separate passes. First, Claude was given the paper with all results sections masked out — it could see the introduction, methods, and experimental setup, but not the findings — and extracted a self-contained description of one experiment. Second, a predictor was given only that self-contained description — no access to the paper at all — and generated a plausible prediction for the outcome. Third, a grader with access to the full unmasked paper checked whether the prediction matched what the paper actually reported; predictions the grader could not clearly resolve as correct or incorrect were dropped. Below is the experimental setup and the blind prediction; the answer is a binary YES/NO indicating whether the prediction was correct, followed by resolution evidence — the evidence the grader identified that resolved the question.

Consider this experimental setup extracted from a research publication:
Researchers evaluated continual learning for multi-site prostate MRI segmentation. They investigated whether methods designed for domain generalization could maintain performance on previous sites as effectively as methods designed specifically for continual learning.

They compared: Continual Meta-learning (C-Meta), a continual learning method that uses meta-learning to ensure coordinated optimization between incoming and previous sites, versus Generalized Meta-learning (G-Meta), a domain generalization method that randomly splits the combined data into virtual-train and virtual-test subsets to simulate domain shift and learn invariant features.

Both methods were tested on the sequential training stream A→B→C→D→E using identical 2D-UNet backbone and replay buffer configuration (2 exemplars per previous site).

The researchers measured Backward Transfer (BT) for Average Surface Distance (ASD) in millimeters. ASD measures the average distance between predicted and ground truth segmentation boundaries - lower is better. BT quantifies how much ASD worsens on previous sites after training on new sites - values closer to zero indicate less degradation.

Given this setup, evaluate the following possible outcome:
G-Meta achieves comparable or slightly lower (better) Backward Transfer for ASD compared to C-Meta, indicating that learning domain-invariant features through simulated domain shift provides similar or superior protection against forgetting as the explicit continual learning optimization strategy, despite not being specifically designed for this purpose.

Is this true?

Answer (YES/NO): NO